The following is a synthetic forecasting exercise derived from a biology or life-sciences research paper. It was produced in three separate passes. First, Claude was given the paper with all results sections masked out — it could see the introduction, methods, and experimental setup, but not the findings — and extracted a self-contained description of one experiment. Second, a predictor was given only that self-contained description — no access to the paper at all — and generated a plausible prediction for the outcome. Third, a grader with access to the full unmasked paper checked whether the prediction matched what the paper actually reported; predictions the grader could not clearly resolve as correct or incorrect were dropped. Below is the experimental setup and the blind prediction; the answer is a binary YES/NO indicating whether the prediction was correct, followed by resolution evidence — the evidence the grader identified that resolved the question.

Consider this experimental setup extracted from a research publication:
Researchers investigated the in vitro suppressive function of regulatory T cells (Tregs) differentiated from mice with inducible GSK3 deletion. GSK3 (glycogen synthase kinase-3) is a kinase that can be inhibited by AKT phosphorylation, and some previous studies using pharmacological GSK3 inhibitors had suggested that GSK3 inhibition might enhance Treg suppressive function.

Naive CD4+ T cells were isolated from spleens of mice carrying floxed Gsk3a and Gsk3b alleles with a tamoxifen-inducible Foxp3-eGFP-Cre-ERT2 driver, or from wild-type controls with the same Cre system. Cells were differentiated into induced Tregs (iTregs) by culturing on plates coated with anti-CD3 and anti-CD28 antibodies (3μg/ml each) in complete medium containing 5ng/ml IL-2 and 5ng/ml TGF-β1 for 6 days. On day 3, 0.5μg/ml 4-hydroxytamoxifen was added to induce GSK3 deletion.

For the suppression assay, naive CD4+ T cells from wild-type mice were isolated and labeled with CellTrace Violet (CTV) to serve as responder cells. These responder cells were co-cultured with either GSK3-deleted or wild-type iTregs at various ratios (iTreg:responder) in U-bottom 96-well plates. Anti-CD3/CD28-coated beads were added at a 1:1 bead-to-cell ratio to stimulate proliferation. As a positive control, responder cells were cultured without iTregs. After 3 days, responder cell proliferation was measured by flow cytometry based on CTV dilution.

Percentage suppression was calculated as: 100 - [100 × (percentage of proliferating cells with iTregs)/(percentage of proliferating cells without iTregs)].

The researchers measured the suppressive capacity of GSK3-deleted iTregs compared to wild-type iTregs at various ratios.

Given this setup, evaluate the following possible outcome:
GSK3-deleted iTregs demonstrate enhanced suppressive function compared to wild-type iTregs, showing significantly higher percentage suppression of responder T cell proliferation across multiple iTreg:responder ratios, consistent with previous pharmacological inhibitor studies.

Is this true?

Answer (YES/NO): NO